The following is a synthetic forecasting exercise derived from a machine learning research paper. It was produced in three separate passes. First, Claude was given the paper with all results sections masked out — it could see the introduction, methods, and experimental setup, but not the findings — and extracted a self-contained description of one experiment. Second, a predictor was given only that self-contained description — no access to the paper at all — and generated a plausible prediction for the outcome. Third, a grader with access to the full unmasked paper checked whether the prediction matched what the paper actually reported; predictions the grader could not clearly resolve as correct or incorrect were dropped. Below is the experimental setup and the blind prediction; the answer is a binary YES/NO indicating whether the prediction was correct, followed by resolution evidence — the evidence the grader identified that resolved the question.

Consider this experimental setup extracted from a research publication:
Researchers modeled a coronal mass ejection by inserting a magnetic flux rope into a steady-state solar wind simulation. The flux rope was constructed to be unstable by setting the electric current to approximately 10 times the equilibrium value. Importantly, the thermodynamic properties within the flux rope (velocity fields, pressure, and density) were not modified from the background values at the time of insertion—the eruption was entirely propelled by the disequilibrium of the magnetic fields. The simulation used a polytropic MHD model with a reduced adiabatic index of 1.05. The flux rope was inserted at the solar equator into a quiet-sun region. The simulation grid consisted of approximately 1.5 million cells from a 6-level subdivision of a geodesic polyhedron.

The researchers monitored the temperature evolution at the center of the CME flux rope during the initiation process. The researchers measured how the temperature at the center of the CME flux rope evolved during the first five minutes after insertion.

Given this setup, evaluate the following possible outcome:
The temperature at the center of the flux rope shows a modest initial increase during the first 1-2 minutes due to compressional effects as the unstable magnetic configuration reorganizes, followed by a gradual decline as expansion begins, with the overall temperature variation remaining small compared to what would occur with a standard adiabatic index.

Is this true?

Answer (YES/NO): NO